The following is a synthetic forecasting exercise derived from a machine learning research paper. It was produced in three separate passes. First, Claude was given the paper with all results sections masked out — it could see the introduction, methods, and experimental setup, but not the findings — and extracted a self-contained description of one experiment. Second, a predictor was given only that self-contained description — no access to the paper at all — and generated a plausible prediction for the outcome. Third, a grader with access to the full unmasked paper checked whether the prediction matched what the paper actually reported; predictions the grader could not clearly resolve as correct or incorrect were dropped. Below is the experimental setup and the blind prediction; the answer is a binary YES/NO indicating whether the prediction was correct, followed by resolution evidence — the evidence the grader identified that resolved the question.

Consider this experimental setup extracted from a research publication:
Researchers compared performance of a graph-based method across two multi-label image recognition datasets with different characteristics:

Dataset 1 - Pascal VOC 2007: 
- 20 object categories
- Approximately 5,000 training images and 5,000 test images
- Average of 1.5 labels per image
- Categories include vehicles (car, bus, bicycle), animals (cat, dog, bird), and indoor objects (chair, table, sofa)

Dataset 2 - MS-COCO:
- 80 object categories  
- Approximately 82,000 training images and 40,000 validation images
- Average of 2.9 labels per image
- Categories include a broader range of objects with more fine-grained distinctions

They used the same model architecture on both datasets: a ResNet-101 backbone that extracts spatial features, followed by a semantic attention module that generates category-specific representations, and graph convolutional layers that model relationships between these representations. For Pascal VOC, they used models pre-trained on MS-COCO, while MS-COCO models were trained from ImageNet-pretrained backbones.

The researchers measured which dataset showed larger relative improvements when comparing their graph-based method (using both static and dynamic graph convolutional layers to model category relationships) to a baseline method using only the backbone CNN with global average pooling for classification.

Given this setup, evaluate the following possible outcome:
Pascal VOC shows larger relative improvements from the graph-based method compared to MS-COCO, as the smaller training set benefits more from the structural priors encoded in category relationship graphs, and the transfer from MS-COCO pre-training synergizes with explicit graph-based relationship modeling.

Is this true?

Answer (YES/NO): NO